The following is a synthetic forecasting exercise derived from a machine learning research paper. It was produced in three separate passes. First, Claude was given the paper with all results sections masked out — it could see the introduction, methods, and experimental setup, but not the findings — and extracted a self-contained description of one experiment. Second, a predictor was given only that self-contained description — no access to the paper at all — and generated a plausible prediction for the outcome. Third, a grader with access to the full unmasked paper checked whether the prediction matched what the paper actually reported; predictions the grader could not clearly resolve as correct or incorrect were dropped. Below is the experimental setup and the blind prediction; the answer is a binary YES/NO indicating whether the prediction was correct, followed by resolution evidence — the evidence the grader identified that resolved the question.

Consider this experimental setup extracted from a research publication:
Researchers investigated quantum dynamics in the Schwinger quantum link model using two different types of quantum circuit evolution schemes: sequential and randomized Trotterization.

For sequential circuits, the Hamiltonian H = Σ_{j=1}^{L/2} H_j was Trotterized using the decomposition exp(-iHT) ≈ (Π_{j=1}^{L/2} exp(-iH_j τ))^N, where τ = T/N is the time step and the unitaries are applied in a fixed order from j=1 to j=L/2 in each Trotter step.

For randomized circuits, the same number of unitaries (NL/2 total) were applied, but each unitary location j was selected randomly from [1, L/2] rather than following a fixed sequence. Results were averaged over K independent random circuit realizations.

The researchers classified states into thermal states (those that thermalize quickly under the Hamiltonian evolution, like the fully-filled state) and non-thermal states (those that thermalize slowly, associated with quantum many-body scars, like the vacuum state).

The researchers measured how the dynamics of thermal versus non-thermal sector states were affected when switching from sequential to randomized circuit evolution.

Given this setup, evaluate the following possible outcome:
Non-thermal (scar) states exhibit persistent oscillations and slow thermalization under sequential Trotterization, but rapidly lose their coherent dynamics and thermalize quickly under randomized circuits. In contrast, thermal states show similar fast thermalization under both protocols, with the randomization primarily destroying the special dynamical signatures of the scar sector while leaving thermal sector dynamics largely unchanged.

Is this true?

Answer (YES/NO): YES